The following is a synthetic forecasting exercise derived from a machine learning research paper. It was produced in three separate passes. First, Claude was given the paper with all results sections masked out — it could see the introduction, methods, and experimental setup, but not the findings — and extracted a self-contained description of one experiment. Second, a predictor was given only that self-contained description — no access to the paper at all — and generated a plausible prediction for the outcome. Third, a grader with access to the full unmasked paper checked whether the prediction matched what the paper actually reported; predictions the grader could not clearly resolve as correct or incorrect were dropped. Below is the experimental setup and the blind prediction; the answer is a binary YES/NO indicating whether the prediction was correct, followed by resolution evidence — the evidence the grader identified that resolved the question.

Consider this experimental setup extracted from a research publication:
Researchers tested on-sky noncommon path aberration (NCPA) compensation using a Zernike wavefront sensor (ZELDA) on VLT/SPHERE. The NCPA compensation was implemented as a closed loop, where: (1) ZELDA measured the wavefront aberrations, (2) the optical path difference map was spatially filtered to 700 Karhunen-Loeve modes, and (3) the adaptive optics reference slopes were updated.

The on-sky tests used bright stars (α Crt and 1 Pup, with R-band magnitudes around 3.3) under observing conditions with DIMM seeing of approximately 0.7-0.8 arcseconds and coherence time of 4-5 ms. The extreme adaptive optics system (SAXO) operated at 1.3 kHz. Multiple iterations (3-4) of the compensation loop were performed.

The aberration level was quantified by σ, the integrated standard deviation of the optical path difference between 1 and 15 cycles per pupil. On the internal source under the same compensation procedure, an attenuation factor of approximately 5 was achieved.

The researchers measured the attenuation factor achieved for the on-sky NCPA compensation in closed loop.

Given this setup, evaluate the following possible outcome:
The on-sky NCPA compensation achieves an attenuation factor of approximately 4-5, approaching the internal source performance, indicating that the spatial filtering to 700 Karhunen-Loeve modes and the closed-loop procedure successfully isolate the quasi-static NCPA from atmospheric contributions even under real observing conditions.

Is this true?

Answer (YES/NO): NO